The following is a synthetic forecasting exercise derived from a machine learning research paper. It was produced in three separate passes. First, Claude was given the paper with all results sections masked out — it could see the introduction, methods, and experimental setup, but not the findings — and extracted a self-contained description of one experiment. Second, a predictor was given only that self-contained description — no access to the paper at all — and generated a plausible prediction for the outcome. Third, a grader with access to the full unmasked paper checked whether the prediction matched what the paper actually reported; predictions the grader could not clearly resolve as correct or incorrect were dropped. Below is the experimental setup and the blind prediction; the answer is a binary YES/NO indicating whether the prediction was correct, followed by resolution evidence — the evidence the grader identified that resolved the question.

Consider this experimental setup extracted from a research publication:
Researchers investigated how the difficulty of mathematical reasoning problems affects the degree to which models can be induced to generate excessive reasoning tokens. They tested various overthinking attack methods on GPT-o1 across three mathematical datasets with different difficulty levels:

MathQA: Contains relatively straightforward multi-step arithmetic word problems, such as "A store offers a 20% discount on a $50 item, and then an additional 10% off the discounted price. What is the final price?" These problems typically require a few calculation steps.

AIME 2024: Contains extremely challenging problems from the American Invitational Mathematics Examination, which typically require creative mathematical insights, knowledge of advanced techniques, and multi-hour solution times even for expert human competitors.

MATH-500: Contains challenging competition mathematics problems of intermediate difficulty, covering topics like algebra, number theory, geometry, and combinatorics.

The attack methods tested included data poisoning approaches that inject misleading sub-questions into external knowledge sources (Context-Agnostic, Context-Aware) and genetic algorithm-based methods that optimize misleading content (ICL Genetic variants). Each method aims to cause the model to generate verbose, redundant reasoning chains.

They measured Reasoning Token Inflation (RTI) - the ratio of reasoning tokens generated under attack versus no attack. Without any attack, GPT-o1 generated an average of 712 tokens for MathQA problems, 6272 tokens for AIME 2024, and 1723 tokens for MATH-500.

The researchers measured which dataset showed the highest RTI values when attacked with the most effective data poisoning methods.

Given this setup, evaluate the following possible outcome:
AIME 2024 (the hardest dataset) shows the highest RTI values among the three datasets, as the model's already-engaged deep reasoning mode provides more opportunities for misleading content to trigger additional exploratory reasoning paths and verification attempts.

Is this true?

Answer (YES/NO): NO